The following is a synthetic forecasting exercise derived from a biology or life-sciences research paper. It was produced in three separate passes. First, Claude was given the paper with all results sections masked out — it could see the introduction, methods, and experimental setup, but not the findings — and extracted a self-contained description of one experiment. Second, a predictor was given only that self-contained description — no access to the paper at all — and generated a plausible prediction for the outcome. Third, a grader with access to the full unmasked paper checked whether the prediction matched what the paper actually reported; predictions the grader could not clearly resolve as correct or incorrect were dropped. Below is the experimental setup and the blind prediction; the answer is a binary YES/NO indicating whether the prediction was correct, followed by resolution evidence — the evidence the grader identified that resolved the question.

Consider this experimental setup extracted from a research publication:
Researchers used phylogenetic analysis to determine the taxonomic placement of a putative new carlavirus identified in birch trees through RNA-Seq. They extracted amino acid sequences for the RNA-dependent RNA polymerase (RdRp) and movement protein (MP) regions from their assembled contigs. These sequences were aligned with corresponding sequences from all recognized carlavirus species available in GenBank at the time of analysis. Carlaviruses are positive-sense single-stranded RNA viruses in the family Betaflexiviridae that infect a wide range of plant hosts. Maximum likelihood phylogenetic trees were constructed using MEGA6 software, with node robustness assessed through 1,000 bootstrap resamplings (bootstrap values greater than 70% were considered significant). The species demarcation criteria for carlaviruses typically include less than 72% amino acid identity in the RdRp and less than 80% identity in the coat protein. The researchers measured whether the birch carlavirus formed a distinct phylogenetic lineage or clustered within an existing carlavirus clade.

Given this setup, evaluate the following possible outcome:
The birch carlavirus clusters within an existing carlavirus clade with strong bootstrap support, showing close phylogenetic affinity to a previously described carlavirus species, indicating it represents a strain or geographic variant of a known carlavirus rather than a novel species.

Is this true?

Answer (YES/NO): NO